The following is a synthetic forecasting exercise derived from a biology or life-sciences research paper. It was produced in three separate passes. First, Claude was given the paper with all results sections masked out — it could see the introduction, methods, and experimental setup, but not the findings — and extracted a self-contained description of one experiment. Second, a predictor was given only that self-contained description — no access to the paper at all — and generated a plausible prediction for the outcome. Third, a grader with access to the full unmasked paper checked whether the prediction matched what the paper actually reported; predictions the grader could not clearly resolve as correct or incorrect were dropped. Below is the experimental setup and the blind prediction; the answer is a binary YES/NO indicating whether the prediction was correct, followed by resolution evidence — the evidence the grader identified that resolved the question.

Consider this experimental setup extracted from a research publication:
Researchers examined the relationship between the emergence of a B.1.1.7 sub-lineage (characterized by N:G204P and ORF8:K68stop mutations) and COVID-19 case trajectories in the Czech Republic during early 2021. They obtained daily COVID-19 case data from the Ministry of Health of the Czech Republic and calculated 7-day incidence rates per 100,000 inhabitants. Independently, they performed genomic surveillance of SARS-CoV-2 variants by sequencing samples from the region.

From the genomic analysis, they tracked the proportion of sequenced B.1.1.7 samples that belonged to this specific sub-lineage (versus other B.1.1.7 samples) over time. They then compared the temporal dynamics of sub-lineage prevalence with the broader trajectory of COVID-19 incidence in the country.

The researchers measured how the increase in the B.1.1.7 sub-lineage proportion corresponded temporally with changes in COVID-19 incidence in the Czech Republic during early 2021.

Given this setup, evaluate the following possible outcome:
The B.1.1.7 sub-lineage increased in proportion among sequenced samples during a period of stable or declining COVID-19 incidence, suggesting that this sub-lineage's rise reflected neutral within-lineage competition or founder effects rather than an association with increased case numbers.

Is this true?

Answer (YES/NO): NO